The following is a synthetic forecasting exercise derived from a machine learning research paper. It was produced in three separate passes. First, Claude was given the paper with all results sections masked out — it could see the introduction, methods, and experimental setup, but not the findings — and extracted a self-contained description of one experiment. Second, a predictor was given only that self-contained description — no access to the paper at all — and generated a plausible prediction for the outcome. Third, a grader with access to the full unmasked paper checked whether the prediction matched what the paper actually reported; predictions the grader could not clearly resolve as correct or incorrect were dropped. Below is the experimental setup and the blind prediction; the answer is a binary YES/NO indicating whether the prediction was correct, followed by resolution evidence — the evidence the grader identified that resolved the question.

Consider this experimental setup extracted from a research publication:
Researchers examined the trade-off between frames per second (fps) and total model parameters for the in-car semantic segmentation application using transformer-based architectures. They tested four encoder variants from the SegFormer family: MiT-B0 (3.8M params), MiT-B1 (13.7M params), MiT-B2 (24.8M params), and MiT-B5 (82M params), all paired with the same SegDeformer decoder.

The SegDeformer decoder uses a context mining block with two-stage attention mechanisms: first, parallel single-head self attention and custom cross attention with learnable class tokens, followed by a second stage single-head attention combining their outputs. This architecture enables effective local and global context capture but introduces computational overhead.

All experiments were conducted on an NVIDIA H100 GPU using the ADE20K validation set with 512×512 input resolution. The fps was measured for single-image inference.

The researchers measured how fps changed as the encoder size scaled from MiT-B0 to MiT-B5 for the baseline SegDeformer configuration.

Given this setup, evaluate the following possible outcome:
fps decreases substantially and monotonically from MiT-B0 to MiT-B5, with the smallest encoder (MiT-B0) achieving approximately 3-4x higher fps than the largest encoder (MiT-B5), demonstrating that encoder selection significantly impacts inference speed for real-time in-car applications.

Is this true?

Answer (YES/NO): NO